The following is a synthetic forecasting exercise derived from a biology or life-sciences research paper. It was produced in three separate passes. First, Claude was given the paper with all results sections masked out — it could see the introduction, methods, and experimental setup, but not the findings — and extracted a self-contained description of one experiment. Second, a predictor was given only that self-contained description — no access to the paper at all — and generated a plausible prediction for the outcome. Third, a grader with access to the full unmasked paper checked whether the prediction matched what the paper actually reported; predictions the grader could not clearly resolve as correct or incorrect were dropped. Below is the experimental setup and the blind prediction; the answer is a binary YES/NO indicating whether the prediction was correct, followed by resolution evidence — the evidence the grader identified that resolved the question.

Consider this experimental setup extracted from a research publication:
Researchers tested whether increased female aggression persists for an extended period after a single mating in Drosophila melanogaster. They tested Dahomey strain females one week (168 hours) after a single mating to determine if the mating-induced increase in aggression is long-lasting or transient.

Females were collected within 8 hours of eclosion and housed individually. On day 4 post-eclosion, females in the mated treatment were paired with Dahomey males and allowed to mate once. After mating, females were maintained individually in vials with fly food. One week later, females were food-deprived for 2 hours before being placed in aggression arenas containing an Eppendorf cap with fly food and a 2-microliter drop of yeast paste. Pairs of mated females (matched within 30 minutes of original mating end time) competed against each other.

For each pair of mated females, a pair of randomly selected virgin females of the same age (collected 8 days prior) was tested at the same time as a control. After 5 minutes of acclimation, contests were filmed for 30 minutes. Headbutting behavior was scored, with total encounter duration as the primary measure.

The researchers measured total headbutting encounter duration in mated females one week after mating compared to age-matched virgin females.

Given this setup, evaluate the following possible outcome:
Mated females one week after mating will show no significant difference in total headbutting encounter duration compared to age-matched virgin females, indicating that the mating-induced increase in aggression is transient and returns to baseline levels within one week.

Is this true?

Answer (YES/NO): NO